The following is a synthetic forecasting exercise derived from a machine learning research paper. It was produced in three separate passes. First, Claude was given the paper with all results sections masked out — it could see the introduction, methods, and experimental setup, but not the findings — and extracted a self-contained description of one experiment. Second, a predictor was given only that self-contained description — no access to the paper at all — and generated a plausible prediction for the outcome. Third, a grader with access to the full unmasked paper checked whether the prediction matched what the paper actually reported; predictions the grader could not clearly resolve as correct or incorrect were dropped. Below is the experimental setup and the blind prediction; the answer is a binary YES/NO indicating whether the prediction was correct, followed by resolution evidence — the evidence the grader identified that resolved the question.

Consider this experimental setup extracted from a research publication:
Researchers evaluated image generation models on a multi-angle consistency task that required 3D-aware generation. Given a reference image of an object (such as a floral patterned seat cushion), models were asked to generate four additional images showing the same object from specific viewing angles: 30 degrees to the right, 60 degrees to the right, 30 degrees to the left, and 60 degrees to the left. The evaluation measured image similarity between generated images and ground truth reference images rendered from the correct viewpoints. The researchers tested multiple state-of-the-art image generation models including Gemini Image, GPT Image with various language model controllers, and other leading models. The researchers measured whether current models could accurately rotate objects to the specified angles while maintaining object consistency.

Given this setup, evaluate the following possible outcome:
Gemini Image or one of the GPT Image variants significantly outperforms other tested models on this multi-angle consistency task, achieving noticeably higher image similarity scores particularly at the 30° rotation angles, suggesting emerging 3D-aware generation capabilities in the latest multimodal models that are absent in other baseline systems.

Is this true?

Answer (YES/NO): NO